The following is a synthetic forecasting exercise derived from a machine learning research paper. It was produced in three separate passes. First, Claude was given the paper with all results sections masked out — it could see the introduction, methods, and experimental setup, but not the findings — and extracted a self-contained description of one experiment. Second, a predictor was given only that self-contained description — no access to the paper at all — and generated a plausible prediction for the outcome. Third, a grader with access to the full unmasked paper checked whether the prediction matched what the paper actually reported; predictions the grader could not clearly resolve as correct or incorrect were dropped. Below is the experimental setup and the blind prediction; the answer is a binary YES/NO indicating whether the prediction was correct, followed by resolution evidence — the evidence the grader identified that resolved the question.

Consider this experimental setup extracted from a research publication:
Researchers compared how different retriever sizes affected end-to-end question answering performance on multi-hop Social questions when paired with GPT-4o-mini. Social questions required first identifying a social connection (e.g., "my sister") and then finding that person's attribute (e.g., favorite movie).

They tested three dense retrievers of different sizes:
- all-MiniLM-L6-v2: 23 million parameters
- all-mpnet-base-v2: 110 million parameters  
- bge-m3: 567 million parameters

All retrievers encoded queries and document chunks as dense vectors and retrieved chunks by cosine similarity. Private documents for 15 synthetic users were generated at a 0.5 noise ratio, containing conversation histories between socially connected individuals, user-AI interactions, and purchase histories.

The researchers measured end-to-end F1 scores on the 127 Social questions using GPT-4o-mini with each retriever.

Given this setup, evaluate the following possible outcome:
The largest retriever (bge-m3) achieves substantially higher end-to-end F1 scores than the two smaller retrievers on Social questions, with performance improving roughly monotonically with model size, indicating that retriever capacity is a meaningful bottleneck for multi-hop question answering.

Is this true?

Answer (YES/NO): NO